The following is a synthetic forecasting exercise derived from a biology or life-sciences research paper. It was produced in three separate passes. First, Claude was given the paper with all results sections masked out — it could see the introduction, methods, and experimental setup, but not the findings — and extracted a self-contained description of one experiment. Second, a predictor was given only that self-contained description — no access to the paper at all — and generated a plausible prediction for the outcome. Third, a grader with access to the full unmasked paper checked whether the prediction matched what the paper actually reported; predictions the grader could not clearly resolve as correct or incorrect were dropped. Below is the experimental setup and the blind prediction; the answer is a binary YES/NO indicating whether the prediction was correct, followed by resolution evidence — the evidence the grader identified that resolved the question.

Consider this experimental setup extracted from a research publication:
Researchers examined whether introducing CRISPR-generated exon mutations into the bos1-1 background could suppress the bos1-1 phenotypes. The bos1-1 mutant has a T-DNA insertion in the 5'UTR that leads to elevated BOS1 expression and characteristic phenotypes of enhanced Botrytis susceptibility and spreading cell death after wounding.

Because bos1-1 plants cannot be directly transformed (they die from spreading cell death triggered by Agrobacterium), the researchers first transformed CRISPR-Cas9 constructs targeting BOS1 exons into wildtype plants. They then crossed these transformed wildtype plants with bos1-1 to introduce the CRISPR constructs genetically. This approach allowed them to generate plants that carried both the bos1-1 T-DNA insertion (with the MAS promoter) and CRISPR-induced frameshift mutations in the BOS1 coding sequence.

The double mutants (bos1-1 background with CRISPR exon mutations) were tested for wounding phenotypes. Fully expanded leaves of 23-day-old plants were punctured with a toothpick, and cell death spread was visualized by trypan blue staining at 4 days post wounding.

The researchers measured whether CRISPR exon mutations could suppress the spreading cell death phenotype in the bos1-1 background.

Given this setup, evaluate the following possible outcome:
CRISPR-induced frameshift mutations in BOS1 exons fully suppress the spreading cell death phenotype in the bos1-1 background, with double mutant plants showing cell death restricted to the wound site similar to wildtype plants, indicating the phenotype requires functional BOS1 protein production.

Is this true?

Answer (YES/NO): YES